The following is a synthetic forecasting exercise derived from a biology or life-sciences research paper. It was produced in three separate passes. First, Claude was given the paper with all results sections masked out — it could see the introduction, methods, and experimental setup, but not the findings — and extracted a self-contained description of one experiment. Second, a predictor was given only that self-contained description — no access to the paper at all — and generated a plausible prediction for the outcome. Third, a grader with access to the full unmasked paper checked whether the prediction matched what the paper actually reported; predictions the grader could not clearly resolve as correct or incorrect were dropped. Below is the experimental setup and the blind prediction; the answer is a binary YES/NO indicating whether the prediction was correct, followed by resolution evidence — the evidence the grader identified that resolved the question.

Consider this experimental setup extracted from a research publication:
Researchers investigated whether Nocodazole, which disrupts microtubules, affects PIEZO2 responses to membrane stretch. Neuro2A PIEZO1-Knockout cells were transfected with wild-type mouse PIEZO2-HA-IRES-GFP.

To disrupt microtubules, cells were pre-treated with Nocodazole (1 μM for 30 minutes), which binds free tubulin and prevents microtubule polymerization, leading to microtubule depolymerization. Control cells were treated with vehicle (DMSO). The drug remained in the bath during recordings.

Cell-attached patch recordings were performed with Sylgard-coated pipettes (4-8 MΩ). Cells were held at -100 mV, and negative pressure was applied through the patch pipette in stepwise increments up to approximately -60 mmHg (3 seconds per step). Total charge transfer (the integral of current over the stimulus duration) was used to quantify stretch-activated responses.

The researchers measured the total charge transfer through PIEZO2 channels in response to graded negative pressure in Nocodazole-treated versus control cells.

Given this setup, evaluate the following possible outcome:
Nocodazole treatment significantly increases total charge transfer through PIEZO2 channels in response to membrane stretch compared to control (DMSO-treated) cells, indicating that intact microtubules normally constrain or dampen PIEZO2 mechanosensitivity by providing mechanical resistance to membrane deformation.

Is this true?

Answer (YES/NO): NO